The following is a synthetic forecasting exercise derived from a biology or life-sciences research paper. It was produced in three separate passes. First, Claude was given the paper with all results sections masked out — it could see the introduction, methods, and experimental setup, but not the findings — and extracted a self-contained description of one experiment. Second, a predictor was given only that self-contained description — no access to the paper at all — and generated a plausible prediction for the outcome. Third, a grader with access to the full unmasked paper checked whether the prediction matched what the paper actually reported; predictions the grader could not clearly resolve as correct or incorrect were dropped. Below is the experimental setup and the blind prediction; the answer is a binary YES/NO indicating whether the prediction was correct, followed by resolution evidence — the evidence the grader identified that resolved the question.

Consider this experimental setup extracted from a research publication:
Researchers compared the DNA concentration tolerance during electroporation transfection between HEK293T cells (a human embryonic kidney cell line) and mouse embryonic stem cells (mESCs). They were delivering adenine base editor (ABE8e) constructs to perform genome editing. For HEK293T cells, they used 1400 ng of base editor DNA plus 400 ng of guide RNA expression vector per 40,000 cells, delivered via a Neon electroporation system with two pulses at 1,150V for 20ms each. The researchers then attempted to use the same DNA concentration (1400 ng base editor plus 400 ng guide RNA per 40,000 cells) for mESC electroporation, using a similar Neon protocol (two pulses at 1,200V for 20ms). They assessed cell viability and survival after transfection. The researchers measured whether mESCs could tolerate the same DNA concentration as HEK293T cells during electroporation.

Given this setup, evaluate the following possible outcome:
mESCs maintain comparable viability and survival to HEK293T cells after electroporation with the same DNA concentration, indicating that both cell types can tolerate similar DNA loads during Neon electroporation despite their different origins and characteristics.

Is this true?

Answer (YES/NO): NO